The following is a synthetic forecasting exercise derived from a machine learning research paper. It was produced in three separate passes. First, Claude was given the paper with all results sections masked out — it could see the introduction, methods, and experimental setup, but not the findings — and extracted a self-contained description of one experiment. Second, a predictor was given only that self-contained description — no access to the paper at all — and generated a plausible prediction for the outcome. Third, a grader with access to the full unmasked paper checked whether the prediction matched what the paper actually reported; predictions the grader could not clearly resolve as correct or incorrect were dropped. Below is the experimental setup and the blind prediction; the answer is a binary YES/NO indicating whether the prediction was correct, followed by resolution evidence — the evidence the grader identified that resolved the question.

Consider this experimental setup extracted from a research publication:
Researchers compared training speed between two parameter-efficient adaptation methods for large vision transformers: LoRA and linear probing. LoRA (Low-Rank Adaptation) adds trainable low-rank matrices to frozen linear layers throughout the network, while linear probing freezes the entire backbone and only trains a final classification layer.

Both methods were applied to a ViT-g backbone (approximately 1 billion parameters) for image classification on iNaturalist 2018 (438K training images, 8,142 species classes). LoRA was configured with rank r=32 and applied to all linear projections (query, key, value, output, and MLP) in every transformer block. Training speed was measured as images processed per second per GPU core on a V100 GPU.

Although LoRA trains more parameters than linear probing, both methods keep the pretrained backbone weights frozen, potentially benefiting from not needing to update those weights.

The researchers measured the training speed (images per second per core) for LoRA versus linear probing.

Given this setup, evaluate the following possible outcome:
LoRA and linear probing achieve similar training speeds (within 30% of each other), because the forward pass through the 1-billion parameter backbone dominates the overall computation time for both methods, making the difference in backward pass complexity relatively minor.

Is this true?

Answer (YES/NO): NO